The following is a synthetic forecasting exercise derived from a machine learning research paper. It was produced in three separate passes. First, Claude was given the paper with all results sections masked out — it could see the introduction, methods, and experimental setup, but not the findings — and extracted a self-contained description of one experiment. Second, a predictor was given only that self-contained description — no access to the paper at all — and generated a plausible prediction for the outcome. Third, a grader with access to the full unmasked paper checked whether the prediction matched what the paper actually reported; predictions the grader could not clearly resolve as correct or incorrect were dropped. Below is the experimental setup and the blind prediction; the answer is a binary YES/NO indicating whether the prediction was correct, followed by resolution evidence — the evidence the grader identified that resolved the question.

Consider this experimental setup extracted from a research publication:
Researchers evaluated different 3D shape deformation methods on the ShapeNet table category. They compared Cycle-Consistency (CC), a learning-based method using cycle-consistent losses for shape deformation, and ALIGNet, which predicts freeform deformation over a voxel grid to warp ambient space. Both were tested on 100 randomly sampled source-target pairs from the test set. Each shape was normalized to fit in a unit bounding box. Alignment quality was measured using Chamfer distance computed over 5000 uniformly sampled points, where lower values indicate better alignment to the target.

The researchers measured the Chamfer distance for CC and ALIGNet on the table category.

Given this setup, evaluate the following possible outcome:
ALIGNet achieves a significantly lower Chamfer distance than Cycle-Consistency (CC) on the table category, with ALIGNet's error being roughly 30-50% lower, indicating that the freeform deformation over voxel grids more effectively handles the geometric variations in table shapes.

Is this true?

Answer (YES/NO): NO